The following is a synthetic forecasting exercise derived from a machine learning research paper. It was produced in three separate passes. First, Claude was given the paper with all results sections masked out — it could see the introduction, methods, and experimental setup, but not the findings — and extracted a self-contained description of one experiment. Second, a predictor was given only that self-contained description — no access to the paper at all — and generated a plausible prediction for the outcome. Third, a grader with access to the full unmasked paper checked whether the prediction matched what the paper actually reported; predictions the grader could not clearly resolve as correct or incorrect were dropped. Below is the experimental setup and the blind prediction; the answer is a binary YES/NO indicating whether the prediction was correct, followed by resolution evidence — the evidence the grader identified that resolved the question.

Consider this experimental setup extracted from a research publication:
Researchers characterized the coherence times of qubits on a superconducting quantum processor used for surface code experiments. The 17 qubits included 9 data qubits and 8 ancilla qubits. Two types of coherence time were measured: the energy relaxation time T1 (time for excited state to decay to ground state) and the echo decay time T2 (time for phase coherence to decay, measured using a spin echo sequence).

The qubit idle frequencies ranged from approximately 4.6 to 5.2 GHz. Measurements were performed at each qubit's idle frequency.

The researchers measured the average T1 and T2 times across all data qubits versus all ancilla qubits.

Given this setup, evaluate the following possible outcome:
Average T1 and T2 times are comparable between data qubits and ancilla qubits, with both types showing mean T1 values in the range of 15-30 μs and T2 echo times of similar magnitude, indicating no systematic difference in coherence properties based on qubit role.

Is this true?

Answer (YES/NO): YES